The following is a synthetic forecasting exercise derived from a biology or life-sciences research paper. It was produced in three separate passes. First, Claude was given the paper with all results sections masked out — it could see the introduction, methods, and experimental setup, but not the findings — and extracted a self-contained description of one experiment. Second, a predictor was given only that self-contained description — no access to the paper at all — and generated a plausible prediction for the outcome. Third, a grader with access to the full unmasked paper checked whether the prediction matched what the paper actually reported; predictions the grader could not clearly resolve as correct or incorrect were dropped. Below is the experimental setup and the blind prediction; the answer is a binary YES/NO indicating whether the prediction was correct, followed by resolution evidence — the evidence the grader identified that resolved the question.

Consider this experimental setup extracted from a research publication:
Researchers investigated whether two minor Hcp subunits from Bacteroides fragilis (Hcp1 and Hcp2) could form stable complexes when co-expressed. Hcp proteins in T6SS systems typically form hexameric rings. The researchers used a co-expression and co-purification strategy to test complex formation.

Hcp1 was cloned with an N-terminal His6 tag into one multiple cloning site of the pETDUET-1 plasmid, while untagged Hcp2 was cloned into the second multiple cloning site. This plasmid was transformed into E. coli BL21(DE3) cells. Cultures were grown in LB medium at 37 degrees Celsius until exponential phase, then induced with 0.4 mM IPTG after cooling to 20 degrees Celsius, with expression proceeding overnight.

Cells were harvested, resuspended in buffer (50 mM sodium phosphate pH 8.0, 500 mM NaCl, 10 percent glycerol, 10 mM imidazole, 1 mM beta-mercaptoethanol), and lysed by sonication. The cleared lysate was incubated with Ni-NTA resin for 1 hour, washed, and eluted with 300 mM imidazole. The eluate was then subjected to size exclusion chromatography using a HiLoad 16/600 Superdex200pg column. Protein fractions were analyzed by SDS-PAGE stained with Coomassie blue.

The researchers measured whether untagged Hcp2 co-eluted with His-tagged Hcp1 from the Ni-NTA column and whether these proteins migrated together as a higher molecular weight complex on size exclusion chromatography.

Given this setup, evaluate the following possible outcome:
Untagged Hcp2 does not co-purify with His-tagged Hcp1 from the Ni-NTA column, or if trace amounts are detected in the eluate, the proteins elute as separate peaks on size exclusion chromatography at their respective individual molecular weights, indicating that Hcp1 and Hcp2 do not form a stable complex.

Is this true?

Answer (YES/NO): NO